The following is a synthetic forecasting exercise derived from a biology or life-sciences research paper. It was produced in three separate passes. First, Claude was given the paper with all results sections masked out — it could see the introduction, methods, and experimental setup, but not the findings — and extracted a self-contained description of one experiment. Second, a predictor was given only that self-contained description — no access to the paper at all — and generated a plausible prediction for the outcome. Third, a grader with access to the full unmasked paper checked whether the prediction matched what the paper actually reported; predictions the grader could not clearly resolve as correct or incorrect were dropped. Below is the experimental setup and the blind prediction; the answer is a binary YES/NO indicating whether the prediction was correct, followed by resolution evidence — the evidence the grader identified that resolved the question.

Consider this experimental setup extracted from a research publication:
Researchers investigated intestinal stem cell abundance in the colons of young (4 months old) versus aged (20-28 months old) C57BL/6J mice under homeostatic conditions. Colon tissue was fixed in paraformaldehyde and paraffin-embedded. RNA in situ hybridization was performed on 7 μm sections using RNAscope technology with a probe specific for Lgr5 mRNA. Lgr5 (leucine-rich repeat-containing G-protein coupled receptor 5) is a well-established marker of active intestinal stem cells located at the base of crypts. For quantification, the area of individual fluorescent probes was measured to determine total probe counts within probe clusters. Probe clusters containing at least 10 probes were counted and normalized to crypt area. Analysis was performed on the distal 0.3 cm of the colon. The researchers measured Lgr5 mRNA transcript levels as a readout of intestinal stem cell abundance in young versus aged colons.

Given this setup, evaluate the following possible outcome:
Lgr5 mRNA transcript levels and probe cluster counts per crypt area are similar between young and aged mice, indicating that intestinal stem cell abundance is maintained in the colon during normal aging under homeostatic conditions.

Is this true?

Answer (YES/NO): NO